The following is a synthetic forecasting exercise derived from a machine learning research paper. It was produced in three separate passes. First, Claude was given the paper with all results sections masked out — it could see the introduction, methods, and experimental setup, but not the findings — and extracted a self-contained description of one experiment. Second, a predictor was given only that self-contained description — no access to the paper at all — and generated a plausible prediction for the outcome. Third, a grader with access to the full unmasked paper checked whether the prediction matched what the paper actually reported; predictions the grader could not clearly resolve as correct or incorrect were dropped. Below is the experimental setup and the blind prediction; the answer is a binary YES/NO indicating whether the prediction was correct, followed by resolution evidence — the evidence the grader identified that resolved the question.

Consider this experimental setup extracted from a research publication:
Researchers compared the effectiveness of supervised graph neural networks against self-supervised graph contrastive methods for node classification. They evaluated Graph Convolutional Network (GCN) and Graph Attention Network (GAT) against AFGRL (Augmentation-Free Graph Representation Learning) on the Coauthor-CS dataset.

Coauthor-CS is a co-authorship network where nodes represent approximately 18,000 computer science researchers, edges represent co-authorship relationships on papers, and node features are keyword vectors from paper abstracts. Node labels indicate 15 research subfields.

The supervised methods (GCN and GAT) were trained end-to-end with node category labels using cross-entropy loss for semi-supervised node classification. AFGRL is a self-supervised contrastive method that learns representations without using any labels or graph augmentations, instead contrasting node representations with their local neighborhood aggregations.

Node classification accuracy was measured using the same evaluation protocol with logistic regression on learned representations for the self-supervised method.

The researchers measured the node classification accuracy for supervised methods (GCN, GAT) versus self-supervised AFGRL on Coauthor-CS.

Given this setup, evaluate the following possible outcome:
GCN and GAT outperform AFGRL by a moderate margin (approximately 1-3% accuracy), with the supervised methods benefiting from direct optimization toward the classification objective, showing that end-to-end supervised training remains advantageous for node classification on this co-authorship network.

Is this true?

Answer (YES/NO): NO